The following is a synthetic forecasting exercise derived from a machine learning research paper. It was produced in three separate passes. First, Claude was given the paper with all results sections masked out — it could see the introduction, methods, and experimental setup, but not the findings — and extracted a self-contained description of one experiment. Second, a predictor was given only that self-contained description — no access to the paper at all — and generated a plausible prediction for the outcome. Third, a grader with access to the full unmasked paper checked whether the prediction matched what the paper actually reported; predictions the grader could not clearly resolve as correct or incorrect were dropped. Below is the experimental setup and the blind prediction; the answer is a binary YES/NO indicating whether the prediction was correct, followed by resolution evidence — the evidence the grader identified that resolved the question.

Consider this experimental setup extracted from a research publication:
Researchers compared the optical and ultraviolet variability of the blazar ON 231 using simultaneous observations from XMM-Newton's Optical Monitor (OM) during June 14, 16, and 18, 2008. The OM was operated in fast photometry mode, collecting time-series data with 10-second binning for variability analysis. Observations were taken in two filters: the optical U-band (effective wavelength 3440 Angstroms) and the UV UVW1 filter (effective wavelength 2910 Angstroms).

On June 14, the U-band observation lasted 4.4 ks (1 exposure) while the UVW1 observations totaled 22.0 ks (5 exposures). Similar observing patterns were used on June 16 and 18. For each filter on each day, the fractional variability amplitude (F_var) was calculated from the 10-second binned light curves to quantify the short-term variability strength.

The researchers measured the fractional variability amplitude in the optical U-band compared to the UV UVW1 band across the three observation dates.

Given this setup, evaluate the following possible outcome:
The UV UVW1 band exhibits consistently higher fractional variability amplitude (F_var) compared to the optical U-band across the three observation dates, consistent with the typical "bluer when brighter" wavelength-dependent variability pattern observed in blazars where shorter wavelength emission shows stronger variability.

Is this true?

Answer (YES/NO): YES